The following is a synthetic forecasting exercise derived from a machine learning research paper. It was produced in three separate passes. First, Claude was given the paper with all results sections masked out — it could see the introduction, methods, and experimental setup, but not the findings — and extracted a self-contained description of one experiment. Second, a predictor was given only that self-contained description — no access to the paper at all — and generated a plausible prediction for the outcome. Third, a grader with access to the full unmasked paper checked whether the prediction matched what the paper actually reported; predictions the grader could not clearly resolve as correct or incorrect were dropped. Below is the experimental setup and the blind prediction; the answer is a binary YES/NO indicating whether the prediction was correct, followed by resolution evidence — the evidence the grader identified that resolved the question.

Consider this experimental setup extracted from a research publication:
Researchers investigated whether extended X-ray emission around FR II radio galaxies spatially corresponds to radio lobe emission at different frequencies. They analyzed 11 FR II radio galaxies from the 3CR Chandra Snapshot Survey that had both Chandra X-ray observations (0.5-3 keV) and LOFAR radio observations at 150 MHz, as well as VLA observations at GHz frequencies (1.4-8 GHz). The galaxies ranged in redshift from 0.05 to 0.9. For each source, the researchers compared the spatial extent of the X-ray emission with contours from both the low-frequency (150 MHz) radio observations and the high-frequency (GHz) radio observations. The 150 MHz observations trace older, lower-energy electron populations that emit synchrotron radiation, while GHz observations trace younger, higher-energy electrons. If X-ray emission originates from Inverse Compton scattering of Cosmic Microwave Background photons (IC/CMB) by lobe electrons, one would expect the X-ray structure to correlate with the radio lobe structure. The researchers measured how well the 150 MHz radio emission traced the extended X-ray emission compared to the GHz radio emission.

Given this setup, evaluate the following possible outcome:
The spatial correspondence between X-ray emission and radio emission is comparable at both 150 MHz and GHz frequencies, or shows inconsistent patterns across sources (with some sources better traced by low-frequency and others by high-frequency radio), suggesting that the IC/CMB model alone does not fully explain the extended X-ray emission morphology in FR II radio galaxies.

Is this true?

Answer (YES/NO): NO